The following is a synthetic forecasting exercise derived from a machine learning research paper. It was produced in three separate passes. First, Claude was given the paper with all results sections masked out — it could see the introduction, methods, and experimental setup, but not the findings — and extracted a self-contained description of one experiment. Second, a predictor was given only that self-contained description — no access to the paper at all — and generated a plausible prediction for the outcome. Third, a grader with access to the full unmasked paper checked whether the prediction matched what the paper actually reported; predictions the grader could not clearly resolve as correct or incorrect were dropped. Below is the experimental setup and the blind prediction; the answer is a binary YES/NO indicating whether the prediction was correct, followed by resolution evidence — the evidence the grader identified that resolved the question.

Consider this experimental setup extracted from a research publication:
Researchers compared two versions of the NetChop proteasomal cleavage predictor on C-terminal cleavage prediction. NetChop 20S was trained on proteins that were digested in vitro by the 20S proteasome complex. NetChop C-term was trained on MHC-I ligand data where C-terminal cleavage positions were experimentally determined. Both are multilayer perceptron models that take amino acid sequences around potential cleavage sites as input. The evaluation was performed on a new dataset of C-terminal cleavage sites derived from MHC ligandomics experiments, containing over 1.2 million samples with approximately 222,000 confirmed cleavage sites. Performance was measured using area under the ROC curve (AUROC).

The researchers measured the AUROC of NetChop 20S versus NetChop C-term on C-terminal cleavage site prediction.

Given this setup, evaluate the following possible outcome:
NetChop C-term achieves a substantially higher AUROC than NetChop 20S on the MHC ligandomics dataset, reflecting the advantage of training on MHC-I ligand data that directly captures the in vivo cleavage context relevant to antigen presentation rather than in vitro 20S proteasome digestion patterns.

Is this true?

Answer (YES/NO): YES